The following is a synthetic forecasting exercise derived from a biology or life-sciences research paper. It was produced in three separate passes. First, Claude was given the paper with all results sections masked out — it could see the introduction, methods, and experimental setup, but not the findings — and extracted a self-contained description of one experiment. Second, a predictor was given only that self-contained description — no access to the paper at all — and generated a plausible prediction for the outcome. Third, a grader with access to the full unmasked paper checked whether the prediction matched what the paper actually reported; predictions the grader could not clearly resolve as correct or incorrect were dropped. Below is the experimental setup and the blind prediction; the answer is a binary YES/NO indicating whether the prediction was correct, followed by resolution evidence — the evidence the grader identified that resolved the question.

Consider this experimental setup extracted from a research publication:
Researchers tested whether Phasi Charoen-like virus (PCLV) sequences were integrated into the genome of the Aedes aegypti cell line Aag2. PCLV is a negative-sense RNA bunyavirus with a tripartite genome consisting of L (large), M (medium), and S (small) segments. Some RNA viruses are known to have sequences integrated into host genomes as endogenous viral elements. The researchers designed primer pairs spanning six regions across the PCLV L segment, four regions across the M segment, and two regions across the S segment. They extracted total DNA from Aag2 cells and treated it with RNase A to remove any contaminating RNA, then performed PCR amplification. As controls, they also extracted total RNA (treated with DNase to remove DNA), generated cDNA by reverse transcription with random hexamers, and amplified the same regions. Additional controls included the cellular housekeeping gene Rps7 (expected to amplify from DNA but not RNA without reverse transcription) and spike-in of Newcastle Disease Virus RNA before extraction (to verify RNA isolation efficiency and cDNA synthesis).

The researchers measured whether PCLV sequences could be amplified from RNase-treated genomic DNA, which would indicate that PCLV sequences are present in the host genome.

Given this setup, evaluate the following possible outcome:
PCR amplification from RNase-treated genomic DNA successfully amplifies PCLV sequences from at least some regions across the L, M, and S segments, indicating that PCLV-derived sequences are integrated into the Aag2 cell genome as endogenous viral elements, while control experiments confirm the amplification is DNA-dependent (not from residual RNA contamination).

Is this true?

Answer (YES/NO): NO